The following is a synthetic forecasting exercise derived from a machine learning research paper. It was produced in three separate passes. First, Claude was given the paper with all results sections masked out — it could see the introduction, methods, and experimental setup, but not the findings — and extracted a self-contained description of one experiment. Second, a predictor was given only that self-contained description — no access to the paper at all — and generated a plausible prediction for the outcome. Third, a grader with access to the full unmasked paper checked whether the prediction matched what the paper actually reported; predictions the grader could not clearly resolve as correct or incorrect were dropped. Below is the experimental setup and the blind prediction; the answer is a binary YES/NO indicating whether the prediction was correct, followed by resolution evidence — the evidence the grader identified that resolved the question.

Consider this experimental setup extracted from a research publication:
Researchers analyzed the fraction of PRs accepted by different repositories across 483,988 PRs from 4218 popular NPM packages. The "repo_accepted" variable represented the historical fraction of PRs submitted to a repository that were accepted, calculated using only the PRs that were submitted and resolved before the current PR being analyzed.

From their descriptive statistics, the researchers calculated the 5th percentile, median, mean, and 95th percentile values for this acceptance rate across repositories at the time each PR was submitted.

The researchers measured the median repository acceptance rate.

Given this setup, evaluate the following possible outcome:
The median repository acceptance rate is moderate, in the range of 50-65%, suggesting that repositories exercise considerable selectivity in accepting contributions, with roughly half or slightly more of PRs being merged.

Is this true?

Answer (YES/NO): NO